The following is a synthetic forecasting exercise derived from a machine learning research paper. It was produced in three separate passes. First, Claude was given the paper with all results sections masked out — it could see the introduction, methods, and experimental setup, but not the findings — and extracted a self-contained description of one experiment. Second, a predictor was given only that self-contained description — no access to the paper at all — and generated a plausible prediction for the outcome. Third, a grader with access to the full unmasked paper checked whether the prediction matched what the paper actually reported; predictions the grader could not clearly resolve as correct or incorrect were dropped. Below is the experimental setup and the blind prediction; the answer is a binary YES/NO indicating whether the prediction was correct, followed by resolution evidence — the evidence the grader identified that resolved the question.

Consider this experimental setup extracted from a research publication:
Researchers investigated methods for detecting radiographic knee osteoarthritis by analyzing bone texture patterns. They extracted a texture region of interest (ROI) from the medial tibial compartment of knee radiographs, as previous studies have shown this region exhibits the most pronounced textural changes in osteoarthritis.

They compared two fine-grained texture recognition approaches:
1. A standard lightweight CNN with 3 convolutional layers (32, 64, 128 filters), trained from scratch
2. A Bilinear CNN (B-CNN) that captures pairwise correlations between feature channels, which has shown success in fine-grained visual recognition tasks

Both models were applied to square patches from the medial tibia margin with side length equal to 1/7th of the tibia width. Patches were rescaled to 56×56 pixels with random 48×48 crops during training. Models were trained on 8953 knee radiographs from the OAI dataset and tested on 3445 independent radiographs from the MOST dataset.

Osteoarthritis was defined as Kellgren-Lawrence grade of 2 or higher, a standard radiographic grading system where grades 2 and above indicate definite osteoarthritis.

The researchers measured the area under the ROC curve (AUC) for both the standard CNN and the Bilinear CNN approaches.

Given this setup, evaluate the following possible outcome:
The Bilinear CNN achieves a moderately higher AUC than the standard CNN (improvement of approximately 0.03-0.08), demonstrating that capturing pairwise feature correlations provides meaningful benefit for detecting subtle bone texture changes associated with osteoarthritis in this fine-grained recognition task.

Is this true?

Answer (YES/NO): NO